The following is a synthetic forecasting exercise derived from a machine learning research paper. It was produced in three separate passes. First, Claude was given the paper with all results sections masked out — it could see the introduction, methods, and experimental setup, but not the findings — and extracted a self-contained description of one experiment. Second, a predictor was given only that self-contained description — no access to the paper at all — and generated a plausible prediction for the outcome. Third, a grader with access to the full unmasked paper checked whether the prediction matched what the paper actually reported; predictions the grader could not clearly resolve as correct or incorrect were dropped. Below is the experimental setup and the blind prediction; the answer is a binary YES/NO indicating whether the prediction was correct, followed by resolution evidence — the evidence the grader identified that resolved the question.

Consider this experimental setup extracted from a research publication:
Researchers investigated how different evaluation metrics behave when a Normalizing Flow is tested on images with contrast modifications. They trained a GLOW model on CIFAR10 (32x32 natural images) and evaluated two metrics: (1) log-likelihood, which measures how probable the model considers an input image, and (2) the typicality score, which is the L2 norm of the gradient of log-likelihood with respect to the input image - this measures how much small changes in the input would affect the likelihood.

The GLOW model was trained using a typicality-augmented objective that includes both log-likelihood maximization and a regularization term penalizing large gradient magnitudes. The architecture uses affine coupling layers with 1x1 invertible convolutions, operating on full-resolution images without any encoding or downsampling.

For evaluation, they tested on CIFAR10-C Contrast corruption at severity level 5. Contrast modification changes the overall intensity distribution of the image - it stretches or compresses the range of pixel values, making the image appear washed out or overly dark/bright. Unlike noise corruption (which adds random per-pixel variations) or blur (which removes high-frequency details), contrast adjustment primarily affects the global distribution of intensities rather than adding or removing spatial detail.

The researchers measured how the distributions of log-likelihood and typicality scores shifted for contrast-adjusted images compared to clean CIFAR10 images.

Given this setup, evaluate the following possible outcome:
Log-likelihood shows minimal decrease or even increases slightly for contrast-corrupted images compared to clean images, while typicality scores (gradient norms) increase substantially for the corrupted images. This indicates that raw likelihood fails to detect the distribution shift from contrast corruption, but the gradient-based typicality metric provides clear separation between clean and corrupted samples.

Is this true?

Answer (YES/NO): NO